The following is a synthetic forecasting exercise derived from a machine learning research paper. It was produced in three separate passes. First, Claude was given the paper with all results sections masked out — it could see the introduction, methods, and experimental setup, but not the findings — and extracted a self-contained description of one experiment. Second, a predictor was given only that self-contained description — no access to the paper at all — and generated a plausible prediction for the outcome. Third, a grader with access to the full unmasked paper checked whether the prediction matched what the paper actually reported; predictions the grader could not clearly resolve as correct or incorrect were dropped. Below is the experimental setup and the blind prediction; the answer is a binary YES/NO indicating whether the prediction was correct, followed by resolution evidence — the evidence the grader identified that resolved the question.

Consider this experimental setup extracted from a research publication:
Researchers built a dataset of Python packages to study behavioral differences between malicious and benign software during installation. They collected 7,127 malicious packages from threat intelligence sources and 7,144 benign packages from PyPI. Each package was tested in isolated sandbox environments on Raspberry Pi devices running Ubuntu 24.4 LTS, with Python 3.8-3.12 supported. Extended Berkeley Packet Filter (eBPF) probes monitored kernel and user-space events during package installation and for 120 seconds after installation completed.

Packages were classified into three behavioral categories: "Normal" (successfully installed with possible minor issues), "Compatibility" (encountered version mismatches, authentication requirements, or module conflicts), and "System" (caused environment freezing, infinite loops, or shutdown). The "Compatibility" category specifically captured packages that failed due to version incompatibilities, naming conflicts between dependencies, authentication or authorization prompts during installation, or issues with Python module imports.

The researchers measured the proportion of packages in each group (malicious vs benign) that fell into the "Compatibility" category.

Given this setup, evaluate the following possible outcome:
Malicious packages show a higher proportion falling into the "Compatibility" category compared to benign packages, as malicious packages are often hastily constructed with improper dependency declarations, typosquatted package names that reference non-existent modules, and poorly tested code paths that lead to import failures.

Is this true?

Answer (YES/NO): YES